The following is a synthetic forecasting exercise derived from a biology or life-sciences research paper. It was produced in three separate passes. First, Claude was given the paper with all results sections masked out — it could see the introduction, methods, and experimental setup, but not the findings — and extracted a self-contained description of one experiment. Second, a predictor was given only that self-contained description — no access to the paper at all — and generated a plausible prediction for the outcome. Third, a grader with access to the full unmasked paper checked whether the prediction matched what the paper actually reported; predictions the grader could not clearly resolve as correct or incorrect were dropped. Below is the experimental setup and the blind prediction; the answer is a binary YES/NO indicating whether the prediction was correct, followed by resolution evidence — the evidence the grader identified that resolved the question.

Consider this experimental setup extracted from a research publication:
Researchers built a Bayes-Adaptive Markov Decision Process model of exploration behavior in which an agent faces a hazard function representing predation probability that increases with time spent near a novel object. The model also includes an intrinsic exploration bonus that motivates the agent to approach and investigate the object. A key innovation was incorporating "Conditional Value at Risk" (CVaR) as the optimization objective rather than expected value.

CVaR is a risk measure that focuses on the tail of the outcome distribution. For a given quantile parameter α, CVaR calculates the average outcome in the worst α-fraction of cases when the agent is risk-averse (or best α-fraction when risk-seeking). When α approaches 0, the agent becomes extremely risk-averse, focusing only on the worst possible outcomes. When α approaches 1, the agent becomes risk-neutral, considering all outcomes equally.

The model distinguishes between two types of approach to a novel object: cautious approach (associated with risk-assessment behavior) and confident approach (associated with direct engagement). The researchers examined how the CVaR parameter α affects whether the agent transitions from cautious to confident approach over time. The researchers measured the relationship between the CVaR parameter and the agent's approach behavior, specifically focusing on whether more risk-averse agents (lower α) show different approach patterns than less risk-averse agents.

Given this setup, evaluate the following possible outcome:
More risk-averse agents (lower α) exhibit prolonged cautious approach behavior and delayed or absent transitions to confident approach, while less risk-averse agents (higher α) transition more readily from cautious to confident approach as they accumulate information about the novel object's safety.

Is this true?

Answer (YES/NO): YES